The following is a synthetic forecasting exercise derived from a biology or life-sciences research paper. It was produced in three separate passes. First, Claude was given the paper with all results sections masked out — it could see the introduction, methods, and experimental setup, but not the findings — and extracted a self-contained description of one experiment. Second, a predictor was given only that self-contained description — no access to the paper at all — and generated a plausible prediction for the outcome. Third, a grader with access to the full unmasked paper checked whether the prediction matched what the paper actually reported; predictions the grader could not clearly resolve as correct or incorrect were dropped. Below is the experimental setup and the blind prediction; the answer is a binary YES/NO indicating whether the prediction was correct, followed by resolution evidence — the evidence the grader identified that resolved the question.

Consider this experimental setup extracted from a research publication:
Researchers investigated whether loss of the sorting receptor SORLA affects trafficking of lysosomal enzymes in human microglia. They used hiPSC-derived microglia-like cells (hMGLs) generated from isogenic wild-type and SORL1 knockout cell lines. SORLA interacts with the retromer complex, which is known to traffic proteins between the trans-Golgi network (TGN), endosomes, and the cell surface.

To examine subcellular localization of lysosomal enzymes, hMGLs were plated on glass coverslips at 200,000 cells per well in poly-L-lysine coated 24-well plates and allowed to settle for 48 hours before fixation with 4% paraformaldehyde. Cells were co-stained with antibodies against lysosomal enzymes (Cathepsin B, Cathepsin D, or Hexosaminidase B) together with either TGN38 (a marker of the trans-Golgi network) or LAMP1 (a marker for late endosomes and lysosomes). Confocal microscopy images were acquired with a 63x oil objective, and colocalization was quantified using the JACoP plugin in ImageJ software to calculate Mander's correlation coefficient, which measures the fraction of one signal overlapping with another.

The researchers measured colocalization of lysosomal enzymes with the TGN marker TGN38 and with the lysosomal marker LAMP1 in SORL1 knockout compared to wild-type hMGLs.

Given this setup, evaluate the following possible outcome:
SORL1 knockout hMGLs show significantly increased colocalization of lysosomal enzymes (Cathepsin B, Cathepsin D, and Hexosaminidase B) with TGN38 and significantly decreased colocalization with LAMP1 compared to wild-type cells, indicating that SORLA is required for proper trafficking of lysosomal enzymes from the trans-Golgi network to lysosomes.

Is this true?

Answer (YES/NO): YES